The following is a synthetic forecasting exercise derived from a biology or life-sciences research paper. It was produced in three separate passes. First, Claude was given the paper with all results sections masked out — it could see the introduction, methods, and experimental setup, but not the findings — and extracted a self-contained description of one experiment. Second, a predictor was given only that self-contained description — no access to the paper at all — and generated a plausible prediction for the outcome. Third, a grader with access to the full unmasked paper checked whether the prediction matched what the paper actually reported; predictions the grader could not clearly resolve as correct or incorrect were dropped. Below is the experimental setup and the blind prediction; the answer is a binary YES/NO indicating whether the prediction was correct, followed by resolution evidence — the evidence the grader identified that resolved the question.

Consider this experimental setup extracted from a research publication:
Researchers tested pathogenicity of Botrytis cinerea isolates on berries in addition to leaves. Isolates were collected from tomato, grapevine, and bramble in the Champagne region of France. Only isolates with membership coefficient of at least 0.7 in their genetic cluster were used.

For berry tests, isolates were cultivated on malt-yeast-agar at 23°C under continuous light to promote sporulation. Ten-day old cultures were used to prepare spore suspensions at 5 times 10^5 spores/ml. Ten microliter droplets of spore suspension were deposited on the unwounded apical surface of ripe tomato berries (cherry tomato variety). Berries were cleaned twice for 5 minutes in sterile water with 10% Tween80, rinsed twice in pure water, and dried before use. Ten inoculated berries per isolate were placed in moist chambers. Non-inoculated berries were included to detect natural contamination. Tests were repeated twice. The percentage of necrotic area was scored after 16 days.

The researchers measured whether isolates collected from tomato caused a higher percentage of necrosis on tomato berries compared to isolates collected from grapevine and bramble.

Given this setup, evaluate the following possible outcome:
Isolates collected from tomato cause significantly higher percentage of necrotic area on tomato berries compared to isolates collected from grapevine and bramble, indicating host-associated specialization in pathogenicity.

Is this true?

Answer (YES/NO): NO